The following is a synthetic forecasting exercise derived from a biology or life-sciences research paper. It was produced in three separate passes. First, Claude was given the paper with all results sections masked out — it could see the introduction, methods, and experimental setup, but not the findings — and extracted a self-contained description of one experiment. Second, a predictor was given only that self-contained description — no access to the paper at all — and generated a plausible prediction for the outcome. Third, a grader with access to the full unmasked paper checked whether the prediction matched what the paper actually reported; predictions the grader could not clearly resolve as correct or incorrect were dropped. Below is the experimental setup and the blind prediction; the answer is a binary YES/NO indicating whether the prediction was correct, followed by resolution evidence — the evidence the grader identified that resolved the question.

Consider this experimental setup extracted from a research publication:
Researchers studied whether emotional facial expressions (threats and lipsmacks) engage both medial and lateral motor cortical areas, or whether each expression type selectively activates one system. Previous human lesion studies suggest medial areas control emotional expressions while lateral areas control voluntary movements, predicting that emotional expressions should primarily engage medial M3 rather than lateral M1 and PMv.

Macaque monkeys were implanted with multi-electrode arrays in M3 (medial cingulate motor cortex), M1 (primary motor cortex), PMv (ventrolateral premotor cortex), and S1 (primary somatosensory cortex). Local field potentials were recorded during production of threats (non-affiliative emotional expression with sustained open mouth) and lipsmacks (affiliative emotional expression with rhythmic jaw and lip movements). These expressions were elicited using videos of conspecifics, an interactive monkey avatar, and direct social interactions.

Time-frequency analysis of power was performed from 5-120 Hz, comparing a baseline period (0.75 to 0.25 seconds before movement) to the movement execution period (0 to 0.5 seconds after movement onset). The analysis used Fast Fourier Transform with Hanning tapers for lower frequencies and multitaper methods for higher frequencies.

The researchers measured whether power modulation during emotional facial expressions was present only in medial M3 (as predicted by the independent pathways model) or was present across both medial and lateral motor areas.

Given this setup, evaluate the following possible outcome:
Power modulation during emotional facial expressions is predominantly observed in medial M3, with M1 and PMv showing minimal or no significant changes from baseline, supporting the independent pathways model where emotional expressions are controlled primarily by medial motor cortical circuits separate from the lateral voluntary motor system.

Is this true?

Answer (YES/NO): NO